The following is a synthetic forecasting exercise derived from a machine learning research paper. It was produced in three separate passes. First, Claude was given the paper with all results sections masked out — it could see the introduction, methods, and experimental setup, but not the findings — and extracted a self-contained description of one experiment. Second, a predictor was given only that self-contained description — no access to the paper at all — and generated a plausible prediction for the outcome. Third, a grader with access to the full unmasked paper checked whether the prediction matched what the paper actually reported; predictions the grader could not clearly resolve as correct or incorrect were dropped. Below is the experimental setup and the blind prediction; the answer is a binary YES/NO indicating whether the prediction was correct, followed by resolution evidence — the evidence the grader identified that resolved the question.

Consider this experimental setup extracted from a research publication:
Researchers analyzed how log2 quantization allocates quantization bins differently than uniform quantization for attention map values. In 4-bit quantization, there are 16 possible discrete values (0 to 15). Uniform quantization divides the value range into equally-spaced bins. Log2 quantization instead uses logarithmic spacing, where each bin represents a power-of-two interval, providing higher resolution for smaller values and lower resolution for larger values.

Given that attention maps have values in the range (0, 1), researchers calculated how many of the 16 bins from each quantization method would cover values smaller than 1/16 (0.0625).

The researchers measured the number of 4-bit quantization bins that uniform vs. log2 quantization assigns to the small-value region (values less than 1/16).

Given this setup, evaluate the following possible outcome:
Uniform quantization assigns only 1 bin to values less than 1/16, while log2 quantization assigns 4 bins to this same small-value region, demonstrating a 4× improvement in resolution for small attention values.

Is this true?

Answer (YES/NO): NO